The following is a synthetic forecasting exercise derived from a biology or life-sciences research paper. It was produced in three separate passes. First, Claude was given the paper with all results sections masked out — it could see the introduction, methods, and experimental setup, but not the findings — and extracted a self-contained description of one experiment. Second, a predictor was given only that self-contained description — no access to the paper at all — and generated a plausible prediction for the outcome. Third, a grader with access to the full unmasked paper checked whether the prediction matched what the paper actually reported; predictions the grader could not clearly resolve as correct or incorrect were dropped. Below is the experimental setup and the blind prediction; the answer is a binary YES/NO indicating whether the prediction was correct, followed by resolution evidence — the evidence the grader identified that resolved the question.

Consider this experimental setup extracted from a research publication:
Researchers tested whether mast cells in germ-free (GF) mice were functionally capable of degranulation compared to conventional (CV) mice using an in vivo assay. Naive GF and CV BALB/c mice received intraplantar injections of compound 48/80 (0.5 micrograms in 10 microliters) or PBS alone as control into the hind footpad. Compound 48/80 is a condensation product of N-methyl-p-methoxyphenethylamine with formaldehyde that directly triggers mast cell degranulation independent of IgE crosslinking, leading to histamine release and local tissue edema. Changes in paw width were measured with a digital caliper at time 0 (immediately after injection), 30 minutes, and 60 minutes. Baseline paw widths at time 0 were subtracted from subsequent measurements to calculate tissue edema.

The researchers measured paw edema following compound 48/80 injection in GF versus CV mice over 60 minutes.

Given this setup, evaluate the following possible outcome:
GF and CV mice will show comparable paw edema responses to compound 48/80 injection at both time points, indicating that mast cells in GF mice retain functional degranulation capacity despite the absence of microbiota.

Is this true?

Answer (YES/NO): NO